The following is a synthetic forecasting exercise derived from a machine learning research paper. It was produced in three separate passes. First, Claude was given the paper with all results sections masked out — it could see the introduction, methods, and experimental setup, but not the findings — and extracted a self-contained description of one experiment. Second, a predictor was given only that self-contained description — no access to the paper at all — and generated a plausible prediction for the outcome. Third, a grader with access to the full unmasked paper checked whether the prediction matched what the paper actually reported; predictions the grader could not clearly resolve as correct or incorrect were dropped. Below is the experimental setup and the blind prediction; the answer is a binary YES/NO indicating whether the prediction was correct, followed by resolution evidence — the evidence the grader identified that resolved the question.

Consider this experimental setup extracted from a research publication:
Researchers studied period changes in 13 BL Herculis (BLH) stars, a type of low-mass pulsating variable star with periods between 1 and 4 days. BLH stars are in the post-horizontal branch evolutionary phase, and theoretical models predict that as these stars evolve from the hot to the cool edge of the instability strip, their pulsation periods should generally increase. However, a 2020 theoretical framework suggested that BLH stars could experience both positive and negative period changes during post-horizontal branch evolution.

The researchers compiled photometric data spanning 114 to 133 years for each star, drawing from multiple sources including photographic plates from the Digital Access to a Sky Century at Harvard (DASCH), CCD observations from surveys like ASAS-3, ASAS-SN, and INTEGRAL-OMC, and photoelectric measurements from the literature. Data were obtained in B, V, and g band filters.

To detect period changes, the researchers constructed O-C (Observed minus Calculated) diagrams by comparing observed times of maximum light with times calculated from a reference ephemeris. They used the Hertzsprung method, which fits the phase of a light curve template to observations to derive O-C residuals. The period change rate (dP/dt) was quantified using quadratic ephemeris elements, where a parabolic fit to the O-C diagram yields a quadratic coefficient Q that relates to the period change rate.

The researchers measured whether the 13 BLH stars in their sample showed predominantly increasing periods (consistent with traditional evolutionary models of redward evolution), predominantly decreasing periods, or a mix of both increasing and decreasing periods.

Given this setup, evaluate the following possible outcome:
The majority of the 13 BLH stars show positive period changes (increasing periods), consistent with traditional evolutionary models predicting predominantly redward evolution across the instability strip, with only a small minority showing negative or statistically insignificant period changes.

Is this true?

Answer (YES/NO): NO